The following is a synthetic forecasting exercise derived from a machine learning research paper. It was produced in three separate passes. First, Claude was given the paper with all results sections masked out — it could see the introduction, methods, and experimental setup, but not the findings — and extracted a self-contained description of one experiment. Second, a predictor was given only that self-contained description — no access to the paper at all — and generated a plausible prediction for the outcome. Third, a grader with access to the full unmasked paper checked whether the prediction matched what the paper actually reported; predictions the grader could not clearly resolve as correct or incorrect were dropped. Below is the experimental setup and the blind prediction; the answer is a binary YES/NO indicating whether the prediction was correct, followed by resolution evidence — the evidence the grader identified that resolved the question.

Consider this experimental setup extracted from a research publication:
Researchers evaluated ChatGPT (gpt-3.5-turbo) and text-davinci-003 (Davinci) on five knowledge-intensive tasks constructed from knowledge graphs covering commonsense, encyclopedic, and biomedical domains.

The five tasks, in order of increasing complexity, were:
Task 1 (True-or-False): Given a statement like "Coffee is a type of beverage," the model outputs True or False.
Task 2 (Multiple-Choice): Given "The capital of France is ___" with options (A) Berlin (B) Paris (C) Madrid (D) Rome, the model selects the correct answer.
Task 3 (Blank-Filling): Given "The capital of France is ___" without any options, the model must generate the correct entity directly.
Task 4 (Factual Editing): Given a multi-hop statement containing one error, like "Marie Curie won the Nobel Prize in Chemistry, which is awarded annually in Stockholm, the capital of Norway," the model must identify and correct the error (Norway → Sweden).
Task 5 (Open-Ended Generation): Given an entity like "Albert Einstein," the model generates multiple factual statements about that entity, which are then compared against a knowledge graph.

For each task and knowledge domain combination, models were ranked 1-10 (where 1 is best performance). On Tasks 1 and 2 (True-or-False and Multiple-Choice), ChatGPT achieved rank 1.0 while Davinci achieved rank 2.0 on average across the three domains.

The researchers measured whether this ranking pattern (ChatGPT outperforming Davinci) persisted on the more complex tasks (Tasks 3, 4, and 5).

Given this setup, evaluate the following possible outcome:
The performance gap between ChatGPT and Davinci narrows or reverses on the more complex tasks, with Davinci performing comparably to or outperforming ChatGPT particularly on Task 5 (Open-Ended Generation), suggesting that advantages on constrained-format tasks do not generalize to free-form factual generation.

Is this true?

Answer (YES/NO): NO